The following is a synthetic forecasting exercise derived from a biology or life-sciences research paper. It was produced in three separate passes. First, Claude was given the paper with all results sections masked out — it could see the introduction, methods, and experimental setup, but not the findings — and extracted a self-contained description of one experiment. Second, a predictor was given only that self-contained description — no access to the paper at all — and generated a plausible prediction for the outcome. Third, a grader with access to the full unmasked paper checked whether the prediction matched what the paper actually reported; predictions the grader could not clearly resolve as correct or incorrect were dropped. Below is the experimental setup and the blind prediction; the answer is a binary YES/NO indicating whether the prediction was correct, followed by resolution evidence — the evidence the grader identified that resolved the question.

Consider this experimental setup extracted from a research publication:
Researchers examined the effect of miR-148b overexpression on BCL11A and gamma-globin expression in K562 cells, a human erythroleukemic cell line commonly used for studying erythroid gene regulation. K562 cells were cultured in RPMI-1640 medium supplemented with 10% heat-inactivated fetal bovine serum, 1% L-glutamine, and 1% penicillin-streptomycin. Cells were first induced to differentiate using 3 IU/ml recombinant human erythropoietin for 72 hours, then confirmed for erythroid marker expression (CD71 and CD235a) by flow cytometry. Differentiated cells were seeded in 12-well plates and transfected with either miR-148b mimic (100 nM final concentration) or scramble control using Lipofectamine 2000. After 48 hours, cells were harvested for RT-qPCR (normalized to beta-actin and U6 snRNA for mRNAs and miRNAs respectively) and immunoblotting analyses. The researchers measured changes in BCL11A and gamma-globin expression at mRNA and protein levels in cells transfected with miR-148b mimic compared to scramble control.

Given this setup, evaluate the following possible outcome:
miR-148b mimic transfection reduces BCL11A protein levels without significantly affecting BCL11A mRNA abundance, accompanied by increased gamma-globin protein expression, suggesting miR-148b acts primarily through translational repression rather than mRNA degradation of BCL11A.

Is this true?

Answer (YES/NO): YES